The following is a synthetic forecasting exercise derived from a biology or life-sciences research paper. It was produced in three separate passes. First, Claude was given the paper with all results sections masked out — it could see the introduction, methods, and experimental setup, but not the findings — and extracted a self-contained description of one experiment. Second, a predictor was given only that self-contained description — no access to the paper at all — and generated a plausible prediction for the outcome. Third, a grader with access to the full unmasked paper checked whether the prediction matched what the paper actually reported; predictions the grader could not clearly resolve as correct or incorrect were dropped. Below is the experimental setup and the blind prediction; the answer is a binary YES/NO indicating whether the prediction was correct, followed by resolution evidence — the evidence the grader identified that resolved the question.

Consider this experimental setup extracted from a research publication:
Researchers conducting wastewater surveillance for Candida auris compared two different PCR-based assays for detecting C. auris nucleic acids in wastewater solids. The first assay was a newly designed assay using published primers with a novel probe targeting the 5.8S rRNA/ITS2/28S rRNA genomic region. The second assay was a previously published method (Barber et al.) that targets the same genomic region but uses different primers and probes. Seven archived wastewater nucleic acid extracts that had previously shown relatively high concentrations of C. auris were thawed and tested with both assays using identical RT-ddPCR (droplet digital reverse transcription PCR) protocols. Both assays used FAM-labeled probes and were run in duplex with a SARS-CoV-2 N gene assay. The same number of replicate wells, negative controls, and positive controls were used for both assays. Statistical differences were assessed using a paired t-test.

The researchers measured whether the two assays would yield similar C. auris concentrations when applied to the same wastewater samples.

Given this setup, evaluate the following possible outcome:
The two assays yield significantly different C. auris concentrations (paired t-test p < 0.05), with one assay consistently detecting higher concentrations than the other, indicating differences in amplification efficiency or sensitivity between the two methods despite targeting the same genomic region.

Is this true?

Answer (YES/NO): NO